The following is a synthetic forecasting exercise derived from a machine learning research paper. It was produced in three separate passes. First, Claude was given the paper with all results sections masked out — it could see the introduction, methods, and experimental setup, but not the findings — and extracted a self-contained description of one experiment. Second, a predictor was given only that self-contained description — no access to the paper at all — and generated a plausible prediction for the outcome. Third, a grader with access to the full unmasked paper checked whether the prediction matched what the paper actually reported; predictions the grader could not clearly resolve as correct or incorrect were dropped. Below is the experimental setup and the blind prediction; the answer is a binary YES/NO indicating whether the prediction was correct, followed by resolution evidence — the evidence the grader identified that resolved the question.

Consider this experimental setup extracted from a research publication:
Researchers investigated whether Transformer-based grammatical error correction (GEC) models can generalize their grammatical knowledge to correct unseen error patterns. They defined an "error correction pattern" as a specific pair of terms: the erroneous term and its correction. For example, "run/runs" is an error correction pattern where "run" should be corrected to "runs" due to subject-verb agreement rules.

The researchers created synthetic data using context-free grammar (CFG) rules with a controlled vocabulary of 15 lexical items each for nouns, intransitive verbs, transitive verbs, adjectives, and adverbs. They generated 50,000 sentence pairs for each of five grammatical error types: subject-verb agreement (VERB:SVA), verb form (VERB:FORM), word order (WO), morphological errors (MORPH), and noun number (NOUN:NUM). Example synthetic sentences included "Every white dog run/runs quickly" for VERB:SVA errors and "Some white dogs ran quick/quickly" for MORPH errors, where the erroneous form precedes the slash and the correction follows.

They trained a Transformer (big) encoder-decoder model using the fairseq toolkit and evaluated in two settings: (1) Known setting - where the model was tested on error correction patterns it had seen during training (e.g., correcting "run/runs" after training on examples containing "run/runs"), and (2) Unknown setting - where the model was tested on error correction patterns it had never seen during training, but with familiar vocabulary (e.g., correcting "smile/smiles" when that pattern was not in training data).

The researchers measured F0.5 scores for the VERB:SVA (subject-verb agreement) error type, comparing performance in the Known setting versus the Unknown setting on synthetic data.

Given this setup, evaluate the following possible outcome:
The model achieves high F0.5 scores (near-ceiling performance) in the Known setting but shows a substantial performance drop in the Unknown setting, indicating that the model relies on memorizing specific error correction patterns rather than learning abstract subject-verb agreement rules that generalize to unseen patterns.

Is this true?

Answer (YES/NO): YES